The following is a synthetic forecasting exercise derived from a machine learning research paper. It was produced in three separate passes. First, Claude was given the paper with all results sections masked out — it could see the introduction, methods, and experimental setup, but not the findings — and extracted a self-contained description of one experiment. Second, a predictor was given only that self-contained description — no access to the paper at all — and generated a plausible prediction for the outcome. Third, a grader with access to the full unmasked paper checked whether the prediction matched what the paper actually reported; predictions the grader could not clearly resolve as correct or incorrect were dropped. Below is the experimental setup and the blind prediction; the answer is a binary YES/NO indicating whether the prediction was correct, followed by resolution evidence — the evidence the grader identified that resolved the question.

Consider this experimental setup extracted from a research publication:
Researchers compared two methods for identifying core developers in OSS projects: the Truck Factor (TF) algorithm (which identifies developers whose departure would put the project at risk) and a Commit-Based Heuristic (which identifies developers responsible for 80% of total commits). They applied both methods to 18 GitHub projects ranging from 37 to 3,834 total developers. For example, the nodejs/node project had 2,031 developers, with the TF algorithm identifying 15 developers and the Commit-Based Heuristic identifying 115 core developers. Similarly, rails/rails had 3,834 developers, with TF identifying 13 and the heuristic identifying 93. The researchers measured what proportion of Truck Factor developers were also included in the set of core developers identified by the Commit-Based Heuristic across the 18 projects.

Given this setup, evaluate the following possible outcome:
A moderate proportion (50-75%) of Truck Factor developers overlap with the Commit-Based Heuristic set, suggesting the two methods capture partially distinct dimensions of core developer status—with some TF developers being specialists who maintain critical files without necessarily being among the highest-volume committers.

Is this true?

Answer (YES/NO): NO